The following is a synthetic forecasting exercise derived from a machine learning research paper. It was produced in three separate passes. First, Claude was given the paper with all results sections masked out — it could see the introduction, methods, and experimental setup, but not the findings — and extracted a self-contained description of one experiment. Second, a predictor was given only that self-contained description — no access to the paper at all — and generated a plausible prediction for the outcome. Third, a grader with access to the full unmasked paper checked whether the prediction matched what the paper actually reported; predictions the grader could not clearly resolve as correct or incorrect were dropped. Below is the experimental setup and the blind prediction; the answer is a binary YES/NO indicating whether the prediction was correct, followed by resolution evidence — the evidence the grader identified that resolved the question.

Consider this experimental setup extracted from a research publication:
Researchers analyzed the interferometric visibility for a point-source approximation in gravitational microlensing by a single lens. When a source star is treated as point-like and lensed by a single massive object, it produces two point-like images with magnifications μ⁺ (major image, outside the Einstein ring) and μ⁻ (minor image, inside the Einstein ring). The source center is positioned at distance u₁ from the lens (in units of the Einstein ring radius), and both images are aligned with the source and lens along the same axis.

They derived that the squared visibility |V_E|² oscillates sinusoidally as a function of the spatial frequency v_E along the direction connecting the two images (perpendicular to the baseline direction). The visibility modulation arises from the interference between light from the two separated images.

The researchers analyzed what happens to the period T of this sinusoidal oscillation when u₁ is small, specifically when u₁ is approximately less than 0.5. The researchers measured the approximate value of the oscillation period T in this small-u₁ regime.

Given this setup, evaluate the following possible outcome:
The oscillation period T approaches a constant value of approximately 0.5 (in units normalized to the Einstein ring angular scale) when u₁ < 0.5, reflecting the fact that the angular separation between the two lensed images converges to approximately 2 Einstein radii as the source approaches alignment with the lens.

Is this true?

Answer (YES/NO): YES